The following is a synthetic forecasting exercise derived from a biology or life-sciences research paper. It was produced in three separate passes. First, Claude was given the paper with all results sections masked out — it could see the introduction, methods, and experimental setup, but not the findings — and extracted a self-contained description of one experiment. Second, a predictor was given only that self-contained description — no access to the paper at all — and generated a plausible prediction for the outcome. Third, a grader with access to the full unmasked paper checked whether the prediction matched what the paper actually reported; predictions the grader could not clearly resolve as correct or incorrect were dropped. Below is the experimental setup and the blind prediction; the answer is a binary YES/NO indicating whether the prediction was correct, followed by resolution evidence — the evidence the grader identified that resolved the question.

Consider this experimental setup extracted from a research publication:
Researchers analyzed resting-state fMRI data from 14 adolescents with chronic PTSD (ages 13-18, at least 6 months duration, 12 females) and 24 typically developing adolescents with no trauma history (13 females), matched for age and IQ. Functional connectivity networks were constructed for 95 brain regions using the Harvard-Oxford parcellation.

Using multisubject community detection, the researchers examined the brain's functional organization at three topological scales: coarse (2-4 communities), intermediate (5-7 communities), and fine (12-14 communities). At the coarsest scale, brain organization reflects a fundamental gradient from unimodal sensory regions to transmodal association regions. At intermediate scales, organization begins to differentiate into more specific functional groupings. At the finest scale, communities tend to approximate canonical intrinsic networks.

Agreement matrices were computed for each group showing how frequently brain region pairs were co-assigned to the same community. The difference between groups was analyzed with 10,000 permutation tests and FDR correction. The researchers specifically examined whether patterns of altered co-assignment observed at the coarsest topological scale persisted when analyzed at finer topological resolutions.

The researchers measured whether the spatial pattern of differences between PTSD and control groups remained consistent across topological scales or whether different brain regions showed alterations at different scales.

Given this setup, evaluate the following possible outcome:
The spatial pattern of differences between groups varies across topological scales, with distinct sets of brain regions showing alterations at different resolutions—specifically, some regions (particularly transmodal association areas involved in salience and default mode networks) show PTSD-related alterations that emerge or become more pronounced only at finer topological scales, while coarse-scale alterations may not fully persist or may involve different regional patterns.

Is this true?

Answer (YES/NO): NO